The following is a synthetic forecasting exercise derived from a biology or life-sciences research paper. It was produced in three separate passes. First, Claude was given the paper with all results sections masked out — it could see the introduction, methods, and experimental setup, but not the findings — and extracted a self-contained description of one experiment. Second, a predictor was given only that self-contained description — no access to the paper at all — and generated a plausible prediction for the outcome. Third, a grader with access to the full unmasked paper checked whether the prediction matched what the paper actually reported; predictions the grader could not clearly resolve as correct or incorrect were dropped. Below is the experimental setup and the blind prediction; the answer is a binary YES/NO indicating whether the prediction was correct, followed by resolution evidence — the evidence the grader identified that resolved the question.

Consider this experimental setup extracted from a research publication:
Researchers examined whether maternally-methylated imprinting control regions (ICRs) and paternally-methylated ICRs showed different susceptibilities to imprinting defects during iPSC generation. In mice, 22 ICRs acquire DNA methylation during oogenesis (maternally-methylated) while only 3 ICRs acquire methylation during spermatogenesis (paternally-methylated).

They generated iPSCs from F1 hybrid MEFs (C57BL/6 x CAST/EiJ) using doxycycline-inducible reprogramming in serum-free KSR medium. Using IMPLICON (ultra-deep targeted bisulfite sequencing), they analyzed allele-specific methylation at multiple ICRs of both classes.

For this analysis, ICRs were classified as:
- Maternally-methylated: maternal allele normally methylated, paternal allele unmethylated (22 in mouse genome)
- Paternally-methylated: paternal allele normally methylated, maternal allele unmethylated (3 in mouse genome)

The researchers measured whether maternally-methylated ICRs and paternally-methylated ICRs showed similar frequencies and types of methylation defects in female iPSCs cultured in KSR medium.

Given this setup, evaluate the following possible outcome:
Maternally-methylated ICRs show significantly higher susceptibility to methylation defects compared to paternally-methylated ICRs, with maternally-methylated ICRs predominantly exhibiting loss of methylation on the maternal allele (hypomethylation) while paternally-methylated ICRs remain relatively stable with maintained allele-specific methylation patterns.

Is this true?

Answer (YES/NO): NO